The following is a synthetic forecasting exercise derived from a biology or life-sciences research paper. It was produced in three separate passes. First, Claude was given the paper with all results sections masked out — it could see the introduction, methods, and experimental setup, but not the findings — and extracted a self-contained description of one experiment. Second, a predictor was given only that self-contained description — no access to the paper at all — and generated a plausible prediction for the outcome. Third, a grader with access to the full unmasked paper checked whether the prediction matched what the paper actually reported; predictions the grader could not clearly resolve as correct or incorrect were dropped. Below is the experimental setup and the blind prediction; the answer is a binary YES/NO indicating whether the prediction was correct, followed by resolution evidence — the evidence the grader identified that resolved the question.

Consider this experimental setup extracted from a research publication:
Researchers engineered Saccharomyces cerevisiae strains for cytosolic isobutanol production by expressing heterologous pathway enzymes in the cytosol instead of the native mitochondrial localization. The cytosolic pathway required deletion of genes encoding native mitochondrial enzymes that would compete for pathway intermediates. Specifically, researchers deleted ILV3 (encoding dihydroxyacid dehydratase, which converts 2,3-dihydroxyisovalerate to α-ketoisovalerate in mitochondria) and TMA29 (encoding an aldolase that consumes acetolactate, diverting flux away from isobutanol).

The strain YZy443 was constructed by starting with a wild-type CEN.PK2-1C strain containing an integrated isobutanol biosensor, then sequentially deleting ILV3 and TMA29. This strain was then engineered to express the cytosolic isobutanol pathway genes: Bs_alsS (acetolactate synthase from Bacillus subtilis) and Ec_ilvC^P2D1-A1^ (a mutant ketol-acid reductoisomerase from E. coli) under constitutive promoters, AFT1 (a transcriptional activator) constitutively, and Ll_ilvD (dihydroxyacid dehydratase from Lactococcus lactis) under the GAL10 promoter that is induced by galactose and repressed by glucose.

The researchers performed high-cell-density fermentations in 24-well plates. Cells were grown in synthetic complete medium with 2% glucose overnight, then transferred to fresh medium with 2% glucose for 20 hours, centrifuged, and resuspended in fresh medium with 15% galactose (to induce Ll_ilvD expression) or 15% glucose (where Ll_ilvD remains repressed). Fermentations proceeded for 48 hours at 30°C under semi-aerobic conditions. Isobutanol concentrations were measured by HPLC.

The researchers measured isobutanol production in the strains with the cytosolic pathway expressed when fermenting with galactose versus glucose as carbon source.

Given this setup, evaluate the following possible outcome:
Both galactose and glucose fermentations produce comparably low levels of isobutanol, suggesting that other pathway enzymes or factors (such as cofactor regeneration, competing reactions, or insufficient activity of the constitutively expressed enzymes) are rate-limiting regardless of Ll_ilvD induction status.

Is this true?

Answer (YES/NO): NO